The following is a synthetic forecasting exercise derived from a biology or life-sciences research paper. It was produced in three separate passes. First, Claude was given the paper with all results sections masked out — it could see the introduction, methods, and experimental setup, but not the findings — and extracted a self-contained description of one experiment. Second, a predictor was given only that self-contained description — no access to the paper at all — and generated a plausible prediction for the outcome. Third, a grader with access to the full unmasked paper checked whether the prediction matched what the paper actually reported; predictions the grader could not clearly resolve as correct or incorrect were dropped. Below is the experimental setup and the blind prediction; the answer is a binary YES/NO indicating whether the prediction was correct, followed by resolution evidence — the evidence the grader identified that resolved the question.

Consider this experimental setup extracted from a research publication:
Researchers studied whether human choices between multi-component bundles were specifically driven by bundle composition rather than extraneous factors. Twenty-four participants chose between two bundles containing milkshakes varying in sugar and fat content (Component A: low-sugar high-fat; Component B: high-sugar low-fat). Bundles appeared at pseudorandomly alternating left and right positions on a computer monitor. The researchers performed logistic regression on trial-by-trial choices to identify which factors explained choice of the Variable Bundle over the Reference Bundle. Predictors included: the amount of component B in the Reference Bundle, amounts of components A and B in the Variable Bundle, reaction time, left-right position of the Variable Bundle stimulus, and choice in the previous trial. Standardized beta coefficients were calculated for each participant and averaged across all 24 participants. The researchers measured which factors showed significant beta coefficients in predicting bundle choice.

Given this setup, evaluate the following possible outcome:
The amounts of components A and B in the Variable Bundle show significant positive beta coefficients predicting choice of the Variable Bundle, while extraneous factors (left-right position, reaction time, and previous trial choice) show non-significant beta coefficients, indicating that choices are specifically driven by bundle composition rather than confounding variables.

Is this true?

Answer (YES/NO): YES